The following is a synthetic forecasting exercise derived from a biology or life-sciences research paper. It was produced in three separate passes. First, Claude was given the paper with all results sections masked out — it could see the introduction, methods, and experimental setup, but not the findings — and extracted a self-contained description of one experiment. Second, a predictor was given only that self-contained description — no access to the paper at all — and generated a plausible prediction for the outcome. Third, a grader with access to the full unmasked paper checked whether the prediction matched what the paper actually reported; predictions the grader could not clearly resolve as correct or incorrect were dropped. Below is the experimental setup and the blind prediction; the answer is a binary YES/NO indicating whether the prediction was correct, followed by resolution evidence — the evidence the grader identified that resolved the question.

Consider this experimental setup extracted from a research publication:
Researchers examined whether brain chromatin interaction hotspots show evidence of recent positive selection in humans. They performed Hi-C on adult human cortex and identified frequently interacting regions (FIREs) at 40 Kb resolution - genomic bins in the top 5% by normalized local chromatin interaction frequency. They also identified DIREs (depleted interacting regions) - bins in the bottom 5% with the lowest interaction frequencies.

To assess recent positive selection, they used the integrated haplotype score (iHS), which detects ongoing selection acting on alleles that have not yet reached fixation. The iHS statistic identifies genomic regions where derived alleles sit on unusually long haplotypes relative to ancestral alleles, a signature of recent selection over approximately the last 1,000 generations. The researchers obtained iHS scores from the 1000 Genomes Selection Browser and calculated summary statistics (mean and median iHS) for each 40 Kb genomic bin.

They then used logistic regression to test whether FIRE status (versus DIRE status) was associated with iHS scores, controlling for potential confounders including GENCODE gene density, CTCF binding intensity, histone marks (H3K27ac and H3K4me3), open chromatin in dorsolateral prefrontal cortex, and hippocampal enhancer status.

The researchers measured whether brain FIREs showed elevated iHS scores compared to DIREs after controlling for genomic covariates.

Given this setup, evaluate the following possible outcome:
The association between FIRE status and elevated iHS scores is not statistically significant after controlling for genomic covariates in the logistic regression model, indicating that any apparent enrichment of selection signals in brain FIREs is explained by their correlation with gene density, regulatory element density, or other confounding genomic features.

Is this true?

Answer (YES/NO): NO